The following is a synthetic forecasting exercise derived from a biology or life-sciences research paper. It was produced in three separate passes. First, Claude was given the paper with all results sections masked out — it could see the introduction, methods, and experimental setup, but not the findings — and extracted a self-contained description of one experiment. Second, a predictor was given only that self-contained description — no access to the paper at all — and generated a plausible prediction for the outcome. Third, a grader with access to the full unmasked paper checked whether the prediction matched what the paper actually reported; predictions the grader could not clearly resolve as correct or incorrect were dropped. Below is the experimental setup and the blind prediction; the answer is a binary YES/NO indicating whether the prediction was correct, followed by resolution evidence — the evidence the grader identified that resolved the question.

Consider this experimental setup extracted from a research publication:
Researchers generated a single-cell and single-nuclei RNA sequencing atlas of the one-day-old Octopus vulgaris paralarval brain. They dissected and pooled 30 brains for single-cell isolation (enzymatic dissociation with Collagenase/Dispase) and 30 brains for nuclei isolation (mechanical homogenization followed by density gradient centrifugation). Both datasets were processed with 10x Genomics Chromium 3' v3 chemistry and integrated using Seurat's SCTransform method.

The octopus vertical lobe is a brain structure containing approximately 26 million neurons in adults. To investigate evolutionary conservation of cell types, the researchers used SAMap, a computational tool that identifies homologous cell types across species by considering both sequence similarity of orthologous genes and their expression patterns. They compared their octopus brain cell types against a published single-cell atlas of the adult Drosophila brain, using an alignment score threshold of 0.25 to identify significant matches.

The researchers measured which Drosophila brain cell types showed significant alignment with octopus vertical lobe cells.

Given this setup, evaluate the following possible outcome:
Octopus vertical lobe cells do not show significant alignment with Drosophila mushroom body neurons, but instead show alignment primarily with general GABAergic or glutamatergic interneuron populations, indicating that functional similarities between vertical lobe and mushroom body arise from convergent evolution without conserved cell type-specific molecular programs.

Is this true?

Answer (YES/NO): NO